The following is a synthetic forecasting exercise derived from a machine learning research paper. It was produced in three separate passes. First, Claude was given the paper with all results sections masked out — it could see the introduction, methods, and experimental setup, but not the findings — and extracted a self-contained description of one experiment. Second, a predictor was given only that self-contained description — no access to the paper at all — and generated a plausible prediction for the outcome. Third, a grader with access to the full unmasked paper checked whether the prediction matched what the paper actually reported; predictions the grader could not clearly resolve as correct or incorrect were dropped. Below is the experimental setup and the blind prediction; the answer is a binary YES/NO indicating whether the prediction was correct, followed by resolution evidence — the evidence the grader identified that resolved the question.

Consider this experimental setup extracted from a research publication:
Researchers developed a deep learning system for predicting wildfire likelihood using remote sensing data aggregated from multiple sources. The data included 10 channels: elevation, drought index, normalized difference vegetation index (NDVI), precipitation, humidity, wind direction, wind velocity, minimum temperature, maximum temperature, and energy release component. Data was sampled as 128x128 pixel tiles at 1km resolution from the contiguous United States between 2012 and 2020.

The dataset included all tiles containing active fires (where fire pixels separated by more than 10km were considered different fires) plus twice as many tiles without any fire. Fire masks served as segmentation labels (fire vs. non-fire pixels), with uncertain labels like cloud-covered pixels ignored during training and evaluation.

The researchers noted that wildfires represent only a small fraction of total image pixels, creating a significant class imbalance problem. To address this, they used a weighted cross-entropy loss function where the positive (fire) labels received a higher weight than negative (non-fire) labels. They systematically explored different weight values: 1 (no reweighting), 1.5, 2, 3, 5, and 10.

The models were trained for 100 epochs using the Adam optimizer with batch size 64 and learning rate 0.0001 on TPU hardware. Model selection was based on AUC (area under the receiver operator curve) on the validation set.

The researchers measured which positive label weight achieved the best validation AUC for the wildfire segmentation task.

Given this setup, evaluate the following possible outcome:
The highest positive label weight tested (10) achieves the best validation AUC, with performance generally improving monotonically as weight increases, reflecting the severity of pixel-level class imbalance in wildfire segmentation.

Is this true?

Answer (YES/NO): NO